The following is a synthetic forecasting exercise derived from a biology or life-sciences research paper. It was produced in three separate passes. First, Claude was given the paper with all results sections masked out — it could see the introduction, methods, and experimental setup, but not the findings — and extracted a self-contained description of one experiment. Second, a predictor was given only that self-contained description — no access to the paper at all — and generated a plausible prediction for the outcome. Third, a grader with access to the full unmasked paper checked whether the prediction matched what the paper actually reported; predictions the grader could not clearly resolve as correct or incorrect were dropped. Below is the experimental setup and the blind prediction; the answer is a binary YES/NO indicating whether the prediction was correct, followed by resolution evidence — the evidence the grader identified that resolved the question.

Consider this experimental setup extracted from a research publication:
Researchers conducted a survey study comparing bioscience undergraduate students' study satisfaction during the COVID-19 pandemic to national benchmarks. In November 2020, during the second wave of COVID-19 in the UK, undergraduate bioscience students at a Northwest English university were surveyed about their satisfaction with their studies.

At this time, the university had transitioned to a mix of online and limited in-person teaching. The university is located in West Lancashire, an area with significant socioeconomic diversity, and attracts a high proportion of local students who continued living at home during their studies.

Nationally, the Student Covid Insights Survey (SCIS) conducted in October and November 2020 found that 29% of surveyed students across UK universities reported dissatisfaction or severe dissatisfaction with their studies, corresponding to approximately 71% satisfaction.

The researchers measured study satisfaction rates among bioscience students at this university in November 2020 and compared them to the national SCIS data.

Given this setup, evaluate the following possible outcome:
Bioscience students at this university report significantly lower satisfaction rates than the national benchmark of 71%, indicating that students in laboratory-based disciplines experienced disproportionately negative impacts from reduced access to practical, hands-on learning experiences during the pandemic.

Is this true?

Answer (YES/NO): NO